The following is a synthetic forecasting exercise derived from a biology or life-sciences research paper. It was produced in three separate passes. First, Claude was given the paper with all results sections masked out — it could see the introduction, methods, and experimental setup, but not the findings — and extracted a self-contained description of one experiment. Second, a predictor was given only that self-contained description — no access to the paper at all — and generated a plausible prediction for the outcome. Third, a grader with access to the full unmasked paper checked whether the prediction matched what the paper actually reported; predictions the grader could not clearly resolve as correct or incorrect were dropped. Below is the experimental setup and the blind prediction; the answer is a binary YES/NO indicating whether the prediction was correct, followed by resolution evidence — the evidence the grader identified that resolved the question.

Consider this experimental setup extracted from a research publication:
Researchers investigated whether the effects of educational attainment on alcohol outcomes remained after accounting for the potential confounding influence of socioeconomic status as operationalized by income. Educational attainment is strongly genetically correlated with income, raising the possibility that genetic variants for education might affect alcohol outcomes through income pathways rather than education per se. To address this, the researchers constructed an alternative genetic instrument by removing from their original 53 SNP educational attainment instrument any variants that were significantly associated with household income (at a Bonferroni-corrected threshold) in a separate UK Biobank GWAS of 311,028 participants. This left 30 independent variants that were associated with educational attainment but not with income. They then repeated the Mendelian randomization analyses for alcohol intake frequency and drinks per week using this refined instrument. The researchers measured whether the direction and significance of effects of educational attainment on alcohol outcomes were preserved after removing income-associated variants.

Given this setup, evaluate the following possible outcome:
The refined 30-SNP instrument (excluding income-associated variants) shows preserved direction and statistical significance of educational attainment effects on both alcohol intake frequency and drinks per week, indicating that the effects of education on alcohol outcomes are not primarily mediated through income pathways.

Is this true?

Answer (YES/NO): NO